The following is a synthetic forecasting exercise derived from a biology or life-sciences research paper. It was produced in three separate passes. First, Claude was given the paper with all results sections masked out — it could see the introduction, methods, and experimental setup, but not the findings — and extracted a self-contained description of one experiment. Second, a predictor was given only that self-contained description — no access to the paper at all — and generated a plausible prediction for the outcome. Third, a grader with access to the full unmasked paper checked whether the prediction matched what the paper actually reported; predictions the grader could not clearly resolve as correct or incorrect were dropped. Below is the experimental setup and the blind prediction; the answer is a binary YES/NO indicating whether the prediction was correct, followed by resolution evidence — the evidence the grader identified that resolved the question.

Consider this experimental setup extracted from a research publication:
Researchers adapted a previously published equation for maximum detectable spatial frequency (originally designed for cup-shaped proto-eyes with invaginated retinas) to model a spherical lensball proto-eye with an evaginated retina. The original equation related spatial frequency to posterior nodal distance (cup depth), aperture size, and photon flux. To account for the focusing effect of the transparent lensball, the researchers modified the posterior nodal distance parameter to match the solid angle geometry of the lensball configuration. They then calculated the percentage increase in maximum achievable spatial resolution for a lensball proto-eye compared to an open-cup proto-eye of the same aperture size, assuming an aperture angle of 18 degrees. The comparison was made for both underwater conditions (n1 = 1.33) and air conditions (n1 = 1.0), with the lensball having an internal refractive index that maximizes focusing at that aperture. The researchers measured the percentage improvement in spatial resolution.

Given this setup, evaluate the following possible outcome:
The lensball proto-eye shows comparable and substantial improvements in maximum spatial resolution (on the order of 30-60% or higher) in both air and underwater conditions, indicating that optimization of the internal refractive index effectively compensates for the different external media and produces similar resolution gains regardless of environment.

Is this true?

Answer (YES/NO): NO